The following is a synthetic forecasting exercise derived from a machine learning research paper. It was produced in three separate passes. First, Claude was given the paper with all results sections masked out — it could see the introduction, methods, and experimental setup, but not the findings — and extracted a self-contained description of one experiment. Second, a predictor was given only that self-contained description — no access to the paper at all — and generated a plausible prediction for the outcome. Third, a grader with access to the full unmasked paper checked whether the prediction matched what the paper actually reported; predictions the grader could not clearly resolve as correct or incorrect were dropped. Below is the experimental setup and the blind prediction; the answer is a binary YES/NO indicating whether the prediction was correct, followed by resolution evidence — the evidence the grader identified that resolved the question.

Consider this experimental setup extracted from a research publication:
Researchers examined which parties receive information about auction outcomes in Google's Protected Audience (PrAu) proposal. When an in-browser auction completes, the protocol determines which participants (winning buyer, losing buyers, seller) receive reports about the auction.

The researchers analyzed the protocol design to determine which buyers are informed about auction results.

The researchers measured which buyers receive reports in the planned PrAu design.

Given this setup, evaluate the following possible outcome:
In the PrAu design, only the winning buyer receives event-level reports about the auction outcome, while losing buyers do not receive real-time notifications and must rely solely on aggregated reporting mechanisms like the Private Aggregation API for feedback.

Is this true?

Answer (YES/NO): YES